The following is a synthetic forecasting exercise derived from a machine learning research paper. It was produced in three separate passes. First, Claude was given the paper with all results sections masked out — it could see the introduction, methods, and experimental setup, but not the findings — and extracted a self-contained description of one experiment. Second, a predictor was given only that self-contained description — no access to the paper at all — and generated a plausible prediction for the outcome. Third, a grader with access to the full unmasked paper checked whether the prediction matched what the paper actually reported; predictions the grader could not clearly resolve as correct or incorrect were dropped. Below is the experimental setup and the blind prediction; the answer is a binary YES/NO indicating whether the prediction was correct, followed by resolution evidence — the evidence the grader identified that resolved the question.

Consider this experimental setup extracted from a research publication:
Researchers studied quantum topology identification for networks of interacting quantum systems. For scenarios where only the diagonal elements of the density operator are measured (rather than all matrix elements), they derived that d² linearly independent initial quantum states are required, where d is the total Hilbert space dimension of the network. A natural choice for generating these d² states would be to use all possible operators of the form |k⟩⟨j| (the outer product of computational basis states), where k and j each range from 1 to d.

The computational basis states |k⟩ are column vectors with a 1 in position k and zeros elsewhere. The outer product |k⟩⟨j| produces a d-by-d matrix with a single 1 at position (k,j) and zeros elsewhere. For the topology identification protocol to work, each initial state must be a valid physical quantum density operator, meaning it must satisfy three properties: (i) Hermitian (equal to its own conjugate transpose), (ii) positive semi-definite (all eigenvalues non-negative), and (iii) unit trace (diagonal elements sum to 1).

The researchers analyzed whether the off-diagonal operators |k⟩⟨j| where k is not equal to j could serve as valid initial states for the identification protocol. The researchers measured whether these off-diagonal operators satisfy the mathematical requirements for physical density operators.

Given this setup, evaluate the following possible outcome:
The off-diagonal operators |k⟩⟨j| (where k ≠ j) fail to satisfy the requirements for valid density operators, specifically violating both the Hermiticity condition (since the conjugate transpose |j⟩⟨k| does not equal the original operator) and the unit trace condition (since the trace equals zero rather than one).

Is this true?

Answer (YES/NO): YES